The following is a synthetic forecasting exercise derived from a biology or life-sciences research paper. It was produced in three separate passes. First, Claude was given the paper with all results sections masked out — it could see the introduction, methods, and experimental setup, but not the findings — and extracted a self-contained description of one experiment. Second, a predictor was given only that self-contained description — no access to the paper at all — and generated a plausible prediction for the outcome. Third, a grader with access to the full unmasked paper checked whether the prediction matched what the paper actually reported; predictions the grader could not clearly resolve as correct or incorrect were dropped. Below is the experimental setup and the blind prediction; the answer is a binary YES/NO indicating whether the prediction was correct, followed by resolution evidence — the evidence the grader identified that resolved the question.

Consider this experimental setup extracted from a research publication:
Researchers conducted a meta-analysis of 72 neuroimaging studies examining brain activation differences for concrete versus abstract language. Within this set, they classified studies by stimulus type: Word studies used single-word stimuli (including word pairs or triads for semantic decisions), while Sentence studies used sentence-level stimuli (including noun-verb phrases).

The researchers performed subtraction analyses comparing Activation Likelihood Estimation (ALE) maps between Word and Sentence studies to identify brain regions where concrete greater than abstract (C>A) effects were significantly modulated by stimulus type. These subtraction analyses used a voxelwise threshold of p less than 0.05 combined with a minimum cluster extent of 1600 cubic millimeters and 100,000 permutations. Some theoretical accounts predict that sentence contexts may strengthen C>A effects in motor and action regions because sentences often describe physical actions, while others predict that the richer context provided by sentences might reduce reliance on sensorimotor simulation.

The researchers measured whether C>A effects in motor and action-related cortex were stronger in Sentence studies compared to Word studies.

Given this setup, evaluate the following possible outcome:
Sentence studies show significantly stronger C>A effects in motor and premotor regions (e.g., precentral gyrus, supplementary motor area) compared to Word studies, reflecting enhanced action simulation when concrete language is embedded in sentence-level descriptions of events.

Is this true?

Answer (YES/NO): NO